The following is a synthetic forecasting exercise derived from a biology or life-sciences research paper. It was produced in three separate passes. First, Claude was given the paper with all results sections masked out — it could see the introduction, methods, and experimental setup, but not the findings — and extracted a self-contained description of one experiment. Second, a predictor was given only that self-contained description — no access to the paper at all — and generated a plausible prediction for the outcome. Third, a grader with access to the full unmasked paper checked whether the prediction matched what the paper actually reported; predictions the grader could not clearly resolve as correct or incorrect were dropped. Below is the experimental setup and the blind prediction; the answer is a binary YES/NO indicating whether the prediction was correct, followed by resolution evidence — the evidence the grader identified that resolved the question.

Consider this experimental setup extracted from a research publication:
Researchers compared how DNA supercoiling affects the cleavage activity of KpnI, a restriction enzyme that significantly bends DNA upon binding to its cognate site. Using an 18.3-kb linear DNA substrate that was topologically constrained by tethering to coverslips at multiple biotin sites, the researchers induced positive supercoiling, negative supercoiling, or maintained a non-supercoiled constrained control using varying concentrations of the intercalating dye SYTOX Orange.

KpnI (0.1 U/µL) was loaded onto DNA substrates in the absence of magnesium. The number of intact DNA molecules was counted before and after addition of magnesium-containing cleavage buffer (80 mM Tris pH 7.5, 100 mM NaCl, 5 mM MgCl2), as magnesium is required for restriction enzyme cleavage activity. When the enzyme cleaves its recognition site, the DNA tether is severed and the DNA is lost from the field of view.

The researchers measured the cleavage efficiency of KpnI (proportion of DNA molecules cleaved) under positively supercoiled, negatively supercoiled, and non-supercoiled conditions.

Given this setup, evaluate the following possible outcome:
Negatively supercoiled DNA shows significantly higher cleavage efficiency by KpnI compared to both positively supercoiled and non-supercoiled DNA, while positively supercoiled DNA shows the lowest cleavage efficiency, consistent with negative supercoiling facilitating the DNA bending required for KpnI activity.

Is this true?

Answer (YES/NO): NO